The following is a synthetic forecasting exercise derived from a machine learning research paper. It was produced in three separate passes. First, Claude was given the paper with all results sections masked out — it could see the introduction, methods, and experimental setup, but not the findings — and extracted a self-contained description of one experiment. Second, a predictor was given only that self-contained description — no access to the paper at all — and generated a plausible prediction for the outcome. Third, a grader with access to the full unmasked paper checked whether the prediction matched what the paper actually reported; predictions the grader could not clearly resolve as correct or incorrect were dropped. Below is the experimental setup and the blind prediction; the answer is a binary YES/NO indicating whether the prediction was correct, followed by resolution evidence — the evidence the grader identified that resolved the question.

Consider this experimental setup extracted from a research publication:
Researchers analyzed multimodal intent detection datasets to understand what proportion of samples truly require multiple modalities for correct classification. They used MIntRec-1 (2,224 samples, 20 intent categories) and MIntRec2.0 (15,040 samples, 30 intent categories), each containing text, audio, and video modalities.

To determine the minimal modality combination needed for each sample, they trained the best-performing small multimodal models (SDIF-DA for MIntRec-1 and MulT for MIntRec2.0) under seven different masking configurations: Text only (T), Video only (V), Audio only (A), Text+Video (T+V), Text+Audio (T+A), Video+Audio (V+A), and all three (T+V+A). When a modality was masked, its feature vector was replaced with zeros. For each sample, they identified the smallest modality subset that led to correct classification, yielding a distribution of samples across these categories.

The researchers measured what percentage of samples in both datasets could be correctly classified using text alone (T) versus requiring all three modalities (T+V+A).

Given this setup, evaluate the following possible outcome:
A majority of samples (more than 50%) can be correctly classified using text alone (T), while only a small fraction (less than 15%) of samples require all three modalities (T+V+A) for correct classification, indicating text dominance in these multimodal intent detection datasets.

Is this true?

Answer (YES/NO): NO